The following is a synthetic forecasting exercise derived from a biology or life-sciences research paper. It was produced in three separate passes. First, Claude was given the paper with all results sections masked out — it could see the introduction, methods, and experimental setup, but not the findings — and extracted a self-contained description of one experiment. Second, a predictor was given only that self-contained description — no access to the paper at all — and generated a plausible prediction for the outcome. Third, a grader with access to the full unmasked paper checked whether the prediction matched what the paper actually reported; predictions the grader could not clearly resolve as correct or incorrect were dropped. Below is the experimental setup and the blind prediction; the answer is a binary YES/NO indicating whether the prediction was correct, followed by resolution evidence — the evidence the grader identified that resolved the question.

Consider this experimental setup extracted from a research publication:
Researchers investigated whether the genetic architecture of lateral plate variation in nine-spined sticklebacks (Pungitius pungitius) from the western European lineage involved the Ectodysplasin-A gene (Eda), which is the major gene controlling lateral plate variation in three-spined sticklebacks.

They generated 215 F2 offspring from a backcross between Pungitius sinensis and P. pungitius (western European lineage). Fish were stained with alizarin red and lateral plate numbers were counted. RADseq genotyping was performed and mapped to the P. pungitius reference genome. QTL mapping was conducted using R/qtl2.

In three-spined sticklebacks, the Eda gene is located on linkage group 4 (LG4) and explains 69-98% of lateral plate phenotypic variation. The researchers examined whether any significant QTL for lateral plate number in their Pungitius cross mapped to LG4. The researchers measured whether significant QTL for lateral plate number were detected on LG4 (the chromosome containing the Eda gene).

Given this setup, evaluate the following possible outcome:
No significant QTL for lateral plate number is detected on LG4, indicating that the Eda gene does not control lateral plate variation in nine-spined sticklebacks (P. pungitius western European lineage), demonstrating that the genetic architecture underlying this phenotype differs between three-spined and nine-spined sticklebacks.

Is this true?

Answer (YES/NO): NO